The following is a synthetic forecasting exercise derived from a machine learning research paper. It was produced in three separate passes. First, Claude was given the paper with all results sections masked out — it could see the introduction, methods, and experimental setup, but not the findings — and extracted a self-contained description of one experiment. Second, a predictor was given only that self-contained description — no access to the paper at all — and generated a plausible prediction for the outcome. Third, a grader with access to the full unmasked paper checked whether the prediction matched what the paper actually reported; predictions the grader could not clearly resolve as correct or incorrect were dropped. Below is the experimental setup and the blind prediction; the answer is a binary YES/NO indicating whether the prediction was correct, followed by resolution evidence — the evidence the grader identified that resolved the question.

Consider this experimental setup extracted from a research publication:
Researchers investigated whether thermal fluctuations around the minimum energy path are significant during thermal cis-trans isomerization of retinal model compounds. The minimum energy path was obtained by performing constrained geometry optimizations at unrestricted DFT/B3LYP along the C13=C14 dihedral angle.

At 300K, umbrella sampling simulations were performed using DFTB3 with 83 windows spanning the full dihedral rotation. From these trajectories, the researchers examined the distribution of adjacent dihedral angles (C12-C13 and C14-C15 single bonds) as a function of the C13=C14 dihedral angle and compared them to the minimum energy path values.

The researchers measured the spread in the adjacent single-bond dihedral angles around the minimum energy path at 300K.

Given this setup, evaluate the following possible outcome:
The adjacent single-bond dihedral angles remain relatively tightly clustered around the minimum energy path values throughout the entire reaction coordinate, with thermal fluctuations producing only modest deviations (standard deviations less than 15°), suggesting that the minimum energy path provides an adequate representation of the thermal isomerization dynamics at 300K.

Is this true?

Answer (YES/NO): NO